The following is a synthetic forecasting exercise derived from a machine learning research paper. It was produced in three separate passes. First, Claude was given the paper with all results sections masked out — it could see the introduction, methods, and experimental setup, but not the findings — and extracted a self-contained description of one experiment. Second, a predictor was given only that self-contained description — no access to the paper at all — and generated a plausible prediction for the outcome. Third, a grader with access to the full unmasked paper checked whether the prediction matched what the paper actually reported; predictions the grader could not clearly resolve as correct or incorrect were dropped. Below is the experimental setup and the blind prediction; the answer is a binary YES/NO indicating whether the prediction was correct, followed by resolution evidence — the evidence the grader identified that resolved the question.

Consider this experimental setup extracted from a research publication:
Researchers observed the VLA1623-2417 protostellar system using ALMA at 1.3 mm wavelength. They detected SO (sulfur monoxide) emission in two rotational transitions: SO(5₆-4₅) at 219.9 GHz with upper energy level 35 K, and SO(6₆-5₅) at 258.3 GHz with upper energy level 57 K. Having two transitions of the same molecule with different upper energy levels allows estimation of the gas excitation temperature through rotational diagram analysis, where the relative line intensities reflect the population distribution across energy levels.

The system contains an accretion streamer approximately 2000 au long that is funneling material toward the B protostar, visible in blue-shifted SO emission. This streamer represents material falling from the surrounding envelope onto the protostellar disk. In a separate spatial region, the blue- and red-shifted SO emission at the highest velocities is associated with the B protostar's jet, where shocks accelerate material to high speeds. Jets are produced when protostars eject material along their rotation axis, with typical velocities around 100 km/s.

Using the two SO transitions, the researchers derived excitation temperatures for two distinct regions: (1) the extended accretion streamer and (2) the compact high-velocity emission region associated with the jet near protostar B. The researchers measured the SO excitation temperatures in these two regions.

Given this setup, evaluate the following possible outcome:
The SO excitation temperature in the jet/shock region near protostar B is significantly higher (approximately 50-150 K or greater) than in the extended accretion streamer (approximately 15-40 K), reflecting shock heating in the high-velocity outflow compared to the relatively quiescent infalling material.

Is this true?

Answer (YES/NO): YES